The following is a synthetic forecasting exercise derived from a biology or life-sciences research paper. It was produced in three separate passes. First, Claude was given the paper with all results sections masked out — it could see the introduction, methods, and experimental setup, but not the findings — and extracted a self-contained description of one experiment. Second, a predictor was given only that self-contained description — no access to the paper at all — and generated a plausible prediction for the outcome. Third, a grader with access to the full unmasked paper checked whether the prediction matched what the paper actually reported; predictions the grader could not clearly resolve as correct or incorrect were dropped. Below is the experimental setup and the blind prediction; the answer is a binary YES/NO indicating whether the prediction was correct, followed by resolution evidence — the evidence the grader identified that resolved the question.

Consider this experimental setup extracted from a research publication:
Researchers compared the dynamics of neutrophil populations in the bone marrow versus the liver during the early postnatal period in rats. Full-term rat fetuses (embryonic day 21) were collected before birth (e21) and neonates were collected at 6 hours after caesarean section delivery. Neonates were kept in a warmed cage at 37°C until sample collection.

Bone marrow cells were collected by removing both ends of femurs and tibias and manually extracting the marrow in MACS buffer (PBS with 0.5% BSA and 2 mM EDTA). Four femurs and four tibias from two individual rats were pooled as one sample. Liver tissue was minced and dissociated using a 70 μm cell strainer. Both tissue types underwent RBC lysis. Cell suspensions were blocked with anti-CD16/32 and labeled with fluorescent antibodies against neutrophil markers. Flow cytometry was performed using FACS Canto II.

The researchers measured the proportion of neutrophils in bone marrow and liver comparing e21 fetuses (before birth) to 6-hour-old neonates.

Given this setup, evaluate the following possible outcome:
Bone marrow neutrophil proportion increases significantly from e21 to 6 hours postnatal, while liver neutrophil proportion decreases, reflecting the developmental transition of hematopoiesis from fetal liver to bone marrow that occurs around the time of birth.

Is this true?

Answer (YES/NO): NO